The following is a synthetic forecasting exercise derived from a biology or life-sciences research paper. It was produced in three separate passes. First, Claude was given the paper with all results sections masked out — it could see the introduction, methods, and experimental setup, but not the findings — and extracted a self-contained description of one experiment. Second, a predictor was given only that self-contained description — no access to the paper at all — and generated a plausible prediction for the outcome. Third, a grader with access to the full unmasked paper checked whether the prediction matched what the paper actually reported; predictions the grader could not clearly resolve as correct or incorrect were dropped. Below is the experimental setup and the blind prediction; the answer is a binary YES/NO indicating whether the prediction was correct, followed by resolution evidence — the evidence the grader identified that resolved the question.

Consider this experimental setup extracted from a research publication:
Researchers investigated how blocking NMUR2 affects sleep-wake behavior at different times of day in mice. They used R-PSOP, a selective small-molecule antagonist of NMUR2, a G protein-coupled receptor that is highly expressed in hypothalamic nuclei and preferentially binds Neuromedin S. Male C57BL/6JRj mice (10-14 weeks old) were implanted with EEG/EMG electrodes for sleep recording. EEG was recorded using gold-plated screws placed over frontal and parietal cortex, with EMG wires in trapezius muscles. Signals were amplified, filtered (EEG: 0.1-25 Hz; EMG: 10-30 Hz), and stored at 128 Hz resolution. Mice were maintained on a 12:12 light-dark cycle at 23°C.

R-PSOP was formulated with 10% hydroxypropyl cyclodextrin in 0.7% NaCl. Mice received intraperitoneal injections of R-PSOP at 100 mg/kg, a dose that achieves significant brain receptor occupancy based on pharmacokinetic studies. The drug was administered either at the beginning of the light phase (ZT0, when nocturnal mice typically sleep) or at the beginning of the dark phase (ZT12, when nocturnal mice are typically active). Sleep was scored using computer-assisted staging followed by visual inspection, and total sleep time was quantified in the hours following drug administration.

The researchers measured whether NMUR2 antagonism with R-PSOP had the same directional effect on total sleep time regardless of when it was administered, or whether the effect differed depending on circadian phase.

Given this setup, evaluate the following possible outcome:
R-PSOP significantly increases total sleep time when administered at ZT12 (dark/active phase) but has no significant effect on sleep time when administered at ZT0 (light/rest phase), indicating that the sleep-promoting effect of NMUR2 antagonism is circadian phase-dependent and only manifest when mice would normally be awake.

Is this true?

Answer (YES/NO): NO